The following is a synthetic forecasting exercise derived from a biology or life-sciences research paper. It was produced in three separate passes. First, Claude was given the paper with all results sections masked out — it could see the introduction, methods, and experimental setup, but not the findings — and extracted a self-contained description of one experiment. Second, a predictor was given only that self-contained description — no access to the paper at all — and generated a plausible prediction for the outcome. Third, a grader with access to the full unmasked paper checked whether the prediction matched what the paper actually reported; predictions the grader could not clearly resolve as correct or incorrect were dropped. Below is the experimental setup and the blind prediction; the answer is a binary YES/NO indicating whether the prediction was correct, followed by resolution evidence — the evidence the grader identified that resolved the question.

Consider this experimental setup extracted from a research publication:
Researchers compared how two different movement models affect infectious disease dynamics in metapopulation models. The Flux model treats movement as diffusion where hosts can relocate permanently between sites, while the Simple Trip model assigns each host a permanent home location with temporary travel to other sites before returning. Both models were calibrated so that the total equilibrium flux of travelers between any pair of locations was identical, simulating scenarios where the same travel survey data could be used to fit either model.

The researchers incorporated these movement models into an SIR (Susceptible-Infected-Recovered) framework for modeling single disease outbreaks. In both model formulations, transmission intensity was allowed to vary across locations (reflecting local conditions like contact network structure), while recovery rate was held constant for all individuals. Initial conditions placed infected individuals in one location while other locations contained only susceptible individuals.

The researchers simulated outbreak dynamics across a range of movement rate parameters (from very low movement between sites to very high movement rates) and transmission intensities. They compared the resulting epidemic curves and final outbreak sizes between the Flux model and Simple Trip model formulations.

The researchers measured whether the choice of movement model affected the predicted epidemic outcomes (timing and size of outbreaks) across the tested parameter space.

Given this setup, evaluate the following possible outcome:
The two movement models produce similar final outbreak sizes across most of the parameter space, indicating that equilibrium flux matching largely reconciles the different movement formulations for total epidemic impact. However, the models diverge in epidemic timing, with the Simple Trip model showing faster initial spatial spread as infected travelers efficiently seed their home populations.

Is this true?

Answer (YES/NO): NO